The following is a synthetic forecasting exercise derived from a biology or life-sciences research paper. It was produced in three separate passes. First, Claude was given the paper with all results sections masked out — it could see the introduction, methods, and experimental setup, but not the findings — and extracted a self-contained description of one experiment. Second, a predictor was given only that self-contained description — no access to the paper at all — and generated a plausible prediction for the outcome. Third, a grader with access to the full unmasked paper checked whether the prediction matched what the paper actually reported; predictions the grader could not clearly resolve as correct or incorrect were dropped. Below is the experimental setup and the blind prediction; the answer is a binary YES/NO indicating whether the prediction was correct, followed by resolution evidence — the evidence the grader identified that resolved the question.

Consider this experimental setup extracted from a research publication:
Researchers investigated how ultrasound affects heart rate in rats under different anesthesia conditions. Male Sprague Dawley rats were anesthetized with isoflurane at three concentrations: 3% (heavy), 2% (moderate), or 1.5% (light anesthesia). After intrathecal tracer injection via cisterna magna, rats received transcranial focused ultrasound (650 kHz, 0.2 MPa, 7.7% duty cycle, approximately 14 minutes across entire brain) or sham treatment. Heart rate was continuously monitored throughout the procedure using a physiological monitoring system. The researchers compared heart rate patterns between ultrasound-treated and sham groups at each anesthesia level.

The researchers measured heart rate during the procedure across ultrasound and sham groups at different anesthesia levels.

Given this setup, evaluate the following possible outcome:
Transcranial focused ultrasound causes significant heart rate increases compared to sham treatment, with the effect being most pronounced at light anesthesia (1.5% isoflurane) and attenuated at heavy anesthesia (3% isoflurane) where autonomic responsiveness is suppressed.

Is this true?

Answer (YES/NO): NO